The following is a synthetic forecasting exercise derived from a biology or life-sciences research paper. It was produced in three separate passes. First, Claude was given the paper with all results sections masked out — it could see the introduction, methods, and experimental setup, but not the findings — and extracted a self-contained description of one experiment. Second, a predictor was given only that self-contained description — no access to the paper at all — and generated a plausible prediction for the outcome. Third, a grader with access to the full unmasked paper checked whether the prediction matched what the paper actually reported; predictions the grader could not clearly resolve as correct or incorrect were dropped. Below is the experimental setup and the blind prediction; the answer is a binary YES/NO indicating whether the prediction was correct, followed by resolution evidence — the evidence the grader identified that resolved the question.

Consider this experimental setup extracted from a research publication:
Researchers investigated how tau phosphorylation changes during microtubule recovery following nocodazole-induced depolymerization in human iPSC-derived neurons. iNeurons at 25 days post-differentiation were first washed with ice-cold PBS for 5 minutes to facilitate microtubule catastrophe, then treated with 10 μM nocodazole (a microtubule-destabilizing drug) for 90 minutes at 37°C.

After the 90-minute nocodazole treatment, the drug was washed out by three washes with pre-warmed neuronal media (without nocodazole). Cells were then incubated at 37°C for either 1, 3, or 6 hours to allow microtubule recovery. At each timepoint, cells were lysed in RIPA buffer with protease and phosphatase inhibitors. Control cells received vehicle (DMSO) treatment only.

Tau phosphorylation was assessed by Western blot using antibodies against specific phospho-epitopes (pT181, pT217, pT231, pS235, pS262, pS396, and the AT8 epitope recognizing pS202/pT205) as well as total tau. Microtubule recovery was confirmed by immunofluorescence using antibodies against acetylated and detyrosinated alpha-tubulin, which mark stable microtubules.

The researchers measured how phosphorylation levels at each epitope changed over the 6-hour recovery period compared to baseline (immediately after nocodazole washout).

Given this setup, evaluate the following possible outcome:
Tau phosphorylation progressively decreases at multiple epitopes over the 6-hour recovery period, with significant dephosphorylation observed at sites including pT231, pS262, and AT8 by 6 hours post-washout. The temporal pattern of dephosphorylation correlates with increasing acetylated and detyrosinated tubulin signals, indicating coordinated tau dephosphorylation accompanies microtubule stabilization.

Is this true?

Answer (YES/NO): NO